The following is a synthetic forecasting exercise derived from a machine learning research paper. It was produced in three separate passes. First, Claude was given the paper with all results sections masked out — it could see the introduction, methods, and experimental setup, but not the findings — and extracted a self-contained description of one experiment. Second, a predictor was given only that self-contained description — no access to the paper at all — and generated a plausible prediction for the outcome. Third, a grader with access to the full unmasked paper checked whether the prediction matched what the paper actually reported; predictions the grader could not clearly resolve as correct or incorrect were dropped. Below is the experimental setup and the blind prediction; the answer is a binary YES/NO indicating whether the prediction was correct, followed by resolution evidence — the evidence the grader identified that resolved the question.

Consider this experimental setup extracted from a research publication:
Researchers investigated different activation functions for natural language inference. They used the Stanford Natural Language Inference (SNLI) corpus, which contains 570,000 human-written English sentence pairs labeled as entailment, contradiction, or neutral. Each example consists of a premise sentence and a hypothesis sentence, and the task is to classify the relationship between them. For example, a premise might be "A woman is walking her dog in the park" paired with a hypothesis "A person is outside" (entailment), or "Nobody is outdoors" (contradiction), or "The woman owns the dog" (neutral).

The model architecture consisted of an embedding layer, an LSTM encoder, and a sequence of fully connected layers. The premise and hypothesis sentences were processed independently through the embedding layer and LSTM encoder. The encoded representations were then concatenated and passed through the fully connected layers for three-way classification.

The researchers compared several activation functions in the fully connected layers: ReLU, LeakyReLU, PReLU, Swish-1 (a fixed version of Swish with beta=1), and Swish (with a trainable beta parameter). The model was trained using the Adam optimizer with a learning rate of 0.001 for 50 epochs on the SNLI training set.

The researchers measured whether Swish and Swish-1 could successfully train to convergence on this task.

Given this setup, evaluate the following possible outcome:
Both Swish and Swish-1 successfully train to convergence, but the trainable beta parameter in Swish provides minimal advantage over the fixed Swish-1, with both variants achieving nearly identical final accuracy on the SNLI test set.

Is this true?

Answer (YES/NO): NO